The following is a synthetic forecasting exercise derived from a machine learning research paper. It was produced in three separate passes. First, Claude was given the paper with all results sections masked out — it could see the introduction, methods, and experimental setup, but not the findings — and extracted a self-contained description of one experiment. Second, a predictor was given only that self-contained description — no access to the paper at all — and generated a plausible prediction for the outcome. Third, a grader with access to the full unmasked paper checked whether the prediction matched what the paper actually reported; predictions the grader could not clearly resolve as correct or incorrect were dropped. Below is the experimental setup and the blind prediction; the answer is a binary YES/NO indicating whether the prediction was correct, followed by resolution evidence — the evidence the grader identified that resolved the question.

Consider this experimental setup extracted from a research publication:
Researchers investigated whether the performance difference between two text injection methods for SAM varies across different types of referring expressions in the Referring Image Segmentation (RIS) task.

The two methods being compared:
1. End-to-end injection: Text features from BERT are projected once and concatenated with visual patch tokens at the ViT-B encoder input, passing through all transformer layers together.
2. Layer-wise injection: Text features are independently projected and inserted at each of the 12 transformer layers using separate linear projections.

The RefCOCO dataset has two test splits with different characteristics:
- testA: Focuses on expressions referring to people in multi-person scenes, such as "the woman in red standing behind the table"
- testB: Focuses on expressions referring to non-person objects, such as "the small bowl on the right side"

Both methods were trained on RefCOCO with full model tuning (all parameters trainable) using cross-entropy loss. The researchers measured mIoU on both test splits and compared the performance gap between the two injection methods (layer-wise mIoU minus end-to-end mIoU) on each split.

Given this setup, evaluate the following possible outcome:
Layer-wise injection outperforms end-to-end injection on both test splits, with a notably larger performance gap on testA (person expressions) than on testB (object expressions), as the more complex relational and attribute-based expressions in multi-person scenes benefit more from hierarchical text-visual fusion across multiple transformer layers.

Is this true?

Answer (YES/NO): NO